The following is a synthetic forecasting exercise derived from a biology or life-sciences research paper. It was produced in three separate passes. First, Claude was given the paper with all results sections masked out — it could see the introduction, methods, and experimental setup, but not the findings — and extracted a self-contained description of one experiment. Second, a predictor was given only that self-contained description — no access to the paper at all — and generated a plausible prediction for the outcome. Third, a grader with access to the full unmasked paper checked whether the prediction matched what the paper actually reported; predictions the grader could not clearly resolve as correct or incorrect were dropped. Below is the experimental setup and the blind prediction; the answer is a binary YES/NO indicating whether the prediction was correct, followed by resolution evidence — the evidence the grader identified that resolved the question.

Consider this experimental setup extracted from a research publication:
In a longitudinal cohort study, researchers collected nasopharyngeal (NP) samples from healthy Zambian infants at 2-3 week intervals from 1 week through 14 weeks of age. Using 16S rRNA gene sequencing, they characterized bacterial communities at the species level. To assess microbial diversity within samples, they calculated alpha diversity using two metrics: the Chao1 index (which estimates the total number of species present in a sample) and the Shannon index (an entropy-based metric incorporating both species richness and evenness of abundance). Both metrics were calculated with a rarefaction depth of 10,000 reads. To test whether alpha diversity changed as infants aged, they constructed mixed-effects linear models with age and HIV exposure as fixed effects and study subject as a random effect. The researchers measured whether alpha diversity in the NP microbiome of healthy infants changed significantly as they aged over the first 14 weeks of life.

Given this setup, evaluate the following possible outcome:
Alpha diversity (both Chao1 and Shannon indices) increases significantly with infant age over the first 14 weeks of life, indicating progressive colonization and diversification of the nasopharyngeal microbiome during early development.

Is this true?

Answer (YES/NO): NO